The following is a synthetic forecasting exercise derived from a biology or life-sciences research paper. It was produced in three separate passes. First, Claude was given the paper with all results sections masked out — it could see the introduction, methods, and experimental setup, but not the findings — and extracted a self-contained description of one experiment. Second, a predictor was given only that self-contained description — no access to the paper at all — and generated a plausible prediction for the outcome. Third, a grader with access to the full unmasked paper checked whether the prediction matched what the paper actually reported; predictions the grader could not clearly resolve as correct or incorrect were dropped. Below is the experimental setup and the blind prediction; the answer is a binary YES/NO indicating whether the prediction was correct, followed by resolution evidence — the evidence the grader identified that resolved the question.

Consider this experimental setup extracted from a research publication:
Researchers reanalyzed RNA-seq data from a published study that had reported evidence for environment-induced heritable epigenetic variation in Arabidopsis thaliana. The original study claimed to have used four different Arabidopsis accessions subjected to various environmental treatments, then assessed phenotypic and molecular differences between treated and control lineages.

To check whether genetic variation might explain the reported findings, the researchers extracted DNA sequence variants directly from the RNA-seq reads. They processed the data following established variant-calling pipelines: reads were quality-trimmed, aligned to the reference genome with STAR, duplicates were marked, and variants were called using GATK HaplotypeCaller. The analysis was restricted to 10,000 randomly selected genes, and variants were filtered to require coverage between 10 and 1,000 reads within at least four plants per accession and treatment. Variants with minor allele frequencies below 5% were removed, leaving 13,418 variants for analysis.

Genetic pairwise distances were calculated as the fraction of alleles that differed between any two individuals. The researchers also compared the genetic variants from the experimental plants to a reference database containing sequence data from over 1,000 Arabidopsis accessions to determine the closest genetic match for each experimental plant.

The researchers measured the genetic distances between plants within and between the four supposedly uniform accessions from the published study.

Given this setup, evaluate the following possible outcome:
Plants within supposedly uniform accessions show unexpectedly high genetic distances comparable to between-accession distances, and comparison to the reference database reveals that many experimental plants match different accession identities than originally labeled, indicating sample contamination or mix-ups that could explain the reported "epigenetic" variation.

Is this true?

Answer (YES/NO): YES